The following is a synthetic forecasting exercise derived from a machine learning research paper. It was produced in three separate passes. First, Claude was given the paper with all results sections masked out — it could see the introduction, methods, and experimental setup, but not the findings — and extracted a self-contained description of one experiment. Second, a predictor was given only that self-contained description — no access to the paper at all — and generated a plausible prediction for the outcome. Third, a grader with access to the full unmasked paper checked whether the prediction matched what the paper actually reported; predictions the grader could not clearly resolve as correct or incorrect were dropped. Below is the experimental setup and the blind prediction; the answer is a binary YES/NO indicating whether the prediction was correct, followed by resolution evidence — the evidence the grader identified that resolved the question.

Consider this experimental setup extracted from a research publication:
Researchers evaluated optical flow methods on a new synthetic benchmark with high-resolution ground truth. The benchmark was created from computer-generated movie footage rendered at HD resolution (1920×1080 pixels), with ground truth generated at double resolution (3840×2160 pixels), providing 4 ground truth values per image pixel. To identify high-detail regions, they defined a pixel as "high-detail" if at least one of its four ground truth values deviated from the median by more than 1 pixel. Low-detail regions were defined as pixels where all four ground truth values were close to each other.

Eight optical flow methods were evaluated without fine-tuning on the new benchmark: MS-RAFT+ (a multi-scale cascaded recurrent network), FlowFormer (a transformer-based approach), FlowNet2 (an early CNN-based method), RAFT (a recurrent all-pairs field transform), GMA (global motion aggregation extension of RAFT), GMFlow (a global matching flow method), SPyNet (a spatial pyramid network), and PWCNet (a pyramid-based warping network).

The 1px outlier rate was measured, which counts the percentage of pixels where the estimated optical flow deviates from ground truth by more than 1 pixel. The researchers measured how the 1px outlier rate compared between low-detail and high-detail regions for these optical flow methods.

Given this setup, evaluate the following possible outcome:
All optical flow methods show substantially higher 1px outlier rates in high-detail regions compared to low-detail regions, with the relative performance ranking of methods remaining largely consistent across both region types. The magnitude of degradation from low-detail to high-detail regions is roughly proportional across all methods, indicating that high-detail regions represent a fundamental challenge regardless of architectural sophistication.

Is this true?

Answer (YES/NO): NO